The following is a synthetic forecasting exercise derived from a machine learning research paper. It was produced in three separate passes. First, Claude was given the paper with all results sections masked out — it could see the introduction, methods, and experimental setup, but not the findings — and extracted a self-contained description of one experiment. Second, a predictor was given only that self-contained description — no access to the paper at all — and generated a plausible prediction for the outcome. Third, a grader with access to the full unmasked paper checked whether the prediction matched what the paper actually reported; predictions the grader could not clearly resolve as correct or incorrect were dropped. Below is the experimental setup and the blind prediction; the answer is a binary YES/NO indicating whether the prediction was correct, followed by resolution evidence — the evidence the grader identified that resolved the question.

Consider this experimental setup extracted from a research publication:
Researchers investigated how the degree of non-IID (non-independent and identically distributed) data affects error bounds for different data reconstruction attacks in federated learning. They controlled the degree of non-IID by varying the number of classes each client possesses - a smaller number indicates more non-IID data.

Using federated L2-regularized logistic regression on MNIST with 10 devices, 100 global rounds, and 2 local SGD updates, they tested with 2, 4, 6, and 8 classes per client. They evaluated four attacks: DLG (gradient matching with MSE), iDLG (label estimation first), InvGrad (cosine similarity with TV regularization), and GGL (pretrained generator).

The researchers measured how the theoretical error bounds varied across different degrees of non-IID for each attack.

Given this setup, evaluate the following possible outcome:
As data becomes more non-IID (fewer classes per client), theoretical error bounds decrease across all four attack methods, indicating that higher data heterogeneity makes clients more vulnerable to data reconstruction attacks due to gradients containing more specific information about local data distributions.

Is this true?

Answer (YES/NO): NO